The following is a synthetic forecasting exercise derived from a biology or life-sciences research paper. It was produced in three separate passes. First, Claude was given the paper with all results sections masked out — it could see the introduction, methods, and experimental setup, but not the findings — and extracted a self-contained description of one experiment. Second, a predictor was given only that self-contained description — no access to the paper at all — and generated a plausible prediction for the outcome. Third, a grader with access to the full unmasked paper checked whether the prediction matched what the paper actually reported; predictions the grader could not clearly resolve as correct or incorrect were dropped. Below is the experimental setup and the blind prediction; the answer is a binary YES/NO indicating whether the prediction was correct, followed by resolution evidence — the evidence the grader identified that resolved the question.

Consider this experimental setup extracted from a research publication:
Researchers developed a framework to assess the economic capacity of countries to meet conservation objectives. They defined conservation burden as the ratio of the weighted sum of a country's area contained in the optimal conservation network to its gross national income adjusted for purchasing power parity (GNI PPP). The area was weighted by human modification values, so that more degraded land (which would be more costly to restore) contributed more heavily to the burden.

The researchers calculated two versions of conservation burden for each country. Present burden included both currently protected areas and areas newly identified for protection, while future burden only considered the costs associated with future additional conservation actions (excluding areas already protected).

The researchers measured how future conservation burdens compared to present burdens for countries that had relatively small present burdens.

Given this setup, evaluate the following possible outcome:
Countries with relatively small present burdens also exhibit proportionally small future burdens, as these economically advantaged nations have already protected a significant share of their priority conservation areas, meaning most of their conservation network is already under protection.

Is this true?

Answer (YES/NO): YES